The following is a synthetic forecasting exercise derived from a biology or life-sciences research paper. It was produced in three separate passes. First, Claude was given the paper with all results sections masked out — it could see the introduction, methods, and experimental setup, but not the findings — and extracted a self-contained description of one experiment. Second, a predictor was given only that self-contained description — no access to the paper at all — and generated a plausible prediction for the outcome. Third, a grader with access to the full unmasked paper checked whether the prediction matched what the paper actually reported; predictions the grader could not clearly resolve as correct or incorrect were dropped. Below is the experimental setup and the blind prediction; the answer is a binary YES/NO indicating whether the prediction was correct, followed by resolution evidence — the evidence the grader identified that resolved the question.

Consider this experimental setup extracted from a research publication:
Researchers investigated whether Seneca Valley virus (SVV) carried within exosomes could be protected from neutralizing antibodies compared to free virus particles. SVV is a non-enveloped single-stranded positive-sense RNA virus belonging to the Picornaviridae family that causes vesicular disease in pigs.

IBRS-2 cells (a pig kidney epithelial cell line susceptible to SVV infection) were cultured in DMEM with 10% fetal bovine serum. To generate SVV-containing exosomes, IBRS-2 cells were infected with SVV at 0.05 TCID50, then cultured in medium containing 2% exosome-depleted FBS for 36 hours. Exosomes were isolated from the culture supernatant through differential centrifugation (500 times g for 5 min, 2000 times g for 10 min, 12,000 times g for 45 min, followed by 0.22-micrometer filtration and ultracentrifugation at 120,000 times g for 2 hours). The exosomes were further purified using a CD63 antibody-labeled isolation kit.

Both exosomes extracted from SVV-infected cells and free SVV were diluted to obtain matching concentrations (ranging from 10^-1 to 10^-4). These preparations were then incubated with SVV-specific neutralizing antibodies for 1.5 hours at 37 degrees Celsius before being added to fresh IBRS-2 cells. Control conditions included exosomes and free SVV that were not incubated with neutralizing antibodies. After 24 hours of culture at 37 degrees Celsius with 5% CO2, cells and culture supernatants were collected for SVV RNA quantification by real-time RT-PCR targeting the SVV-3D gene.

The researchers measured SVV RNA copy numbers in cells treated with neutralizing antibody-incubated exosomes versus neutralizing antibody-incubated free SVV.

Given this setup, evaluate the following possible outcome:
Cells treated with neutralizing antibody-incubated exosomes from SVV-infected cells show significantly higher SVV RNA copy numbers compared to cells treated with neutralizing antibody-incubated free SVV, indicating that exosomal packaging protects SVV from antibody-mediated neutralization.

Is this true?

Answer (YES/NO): YES